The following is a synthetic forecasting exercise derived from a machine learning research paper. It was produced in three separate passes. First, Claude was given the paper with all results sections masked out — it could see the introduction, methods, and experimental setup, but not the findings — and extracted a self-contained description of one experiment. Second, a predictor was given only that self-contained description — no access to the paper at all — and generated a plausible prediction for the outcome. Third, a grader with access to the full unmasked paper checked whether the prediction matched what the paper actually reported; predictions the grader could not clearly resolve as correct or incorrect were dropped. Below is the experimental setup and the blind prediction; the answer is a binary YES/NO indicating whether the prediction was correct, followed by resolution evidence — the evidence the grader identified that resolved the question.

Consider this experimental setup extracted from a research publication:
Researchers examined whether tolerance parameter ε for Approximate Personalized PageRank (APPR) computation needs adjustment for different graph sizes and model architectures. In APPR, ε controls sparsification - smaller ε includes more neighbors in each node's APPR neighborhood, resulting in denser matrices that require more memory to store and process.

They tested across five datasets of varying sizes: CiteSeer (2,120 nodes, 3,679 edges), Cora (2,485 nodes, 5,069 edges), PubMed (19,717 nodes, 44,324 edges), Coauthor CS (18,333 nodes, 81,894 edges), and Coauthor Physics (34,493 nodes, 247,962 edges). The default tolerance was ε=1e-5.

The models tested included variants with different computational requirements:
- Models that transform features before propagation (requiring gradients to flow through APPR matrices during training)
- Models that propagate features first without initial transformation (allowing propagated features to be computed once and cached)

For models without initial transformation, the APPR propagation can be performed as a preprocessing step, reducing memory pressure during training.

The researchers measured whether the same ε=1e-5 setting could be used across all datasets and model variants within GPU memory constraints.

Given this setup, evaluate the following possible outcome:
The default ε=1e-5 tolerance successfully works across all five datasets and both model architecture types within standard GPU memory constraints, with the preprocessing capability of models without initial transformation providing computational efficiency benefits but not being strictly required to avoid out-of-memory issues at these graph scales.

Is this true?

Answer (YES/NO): NO